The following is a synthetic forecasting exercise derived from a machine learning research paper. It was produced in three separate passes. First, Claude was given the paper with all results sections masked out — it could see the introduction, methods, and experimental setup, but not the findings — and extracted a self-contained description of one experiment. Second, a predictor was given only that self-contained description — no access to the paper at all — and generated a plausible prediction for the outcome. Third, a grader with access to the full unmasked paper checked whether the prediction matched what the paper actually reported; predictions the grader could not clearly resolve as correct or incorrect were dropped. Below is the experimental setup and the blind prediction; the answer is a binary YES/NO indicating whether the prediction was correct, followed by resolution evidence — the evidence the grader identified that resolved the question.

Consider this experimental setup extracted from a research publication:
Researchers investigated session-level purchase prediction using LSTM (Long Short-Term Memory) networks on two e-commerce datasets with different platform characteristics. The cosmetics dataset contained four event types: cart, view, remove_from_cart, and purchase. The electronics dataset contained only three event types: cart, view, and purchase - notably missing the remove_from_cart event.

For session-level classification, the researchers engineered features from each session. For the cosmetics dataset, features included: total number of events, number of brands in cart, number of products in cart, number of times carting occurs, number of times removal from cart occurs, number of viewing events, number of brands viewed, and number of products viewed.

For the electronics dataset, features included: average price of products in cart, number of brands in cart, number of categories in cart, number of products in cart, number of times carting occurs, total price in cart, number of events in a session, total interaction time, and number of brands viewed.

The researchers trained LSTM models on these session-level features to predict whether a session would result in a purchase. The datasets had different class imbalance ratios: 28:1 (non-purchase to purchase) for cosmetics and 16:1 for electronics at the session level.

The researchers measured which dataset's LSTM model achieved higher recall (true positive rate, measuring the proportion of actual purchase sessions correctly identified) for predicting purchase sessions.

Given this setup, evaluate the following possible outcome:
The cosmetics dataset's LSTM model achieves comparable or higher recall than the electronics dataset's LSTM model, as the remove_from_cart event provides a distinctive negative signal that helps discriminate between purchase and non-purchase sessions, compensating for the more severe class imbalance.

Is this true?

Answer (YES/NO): YES